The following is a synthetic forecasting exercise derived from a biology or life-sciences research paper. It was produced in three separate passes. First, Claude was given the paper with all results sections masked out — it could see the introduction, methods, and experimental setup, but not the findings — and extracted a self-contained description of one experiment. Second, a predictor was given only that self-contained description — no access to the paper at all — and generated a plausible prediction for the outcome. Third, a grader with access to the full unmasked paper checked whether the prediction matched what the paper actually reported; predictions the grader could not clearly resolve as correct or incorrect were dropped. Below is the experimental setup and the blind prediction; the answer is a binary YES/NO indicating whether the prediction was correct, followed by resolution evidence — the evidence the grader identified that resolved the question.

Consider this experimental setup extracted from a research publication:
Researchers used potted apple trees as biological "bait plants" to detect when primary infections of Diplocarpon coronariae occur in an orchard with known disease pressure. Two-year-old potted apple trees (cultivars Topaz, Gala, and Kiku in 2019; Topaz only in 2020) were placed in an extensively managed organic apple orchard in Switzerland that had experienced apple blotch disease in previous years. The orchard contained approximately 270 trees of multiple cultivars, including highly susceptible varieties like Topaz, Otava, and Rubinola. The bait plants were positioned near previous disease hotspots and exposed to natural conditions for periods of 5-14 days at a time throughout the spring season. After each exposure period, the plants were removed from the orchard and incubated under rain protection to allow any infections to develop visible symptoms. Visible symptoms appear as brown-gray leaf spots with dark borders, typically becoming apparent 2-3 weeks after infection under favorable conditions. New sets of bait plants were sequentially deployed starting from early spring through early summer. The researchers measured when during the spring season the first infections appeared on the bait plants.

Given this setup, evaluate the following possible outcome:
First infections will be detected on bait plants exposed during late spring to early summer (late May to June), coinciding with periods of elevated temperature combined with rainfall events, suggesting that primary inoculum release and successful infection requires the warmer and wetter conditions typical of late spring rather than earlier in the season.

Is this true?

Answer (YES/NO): NO